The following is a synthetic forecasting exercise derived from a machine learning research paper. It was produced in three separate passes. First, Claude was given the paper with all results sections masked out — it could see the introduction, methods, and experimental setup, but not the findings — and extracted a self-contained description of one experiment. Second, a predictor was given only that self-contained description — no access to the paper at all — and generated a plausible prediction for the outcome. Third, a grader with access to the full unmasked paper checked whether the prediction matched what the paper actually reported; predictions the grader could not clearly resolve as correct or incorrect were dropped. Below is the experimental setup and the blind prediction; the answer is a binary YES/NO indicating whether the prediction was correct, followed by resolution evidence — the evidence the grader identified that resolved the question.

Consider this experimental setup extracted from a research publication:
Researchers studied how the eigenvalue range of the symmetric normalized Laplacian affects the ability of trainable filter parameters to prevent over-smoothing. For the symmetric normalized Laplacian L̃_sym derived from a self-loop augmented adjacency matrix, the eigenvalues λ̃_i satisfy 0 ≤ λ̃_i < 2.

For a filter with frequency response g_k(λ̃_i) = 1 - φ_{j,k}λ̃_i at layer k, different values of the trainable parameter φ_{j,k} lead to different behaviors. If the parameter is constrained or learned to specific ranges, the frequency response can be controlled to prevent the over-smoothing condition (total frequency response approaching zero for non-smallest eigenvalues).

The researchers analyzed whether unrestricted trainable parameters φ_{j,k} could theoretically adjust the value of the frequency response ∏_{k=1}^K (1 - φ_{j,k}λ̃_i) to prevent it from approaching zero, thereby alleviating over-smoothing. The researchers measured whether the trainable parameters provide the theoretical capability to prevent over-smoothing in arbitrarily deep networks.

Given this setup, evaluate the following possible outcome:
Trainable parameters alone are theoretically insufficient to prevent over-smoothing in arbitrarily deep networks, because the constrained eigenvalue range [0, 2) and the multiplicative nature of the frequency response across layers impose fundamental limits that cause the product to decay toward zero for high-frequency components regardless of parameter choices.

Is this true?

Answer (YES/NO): NO